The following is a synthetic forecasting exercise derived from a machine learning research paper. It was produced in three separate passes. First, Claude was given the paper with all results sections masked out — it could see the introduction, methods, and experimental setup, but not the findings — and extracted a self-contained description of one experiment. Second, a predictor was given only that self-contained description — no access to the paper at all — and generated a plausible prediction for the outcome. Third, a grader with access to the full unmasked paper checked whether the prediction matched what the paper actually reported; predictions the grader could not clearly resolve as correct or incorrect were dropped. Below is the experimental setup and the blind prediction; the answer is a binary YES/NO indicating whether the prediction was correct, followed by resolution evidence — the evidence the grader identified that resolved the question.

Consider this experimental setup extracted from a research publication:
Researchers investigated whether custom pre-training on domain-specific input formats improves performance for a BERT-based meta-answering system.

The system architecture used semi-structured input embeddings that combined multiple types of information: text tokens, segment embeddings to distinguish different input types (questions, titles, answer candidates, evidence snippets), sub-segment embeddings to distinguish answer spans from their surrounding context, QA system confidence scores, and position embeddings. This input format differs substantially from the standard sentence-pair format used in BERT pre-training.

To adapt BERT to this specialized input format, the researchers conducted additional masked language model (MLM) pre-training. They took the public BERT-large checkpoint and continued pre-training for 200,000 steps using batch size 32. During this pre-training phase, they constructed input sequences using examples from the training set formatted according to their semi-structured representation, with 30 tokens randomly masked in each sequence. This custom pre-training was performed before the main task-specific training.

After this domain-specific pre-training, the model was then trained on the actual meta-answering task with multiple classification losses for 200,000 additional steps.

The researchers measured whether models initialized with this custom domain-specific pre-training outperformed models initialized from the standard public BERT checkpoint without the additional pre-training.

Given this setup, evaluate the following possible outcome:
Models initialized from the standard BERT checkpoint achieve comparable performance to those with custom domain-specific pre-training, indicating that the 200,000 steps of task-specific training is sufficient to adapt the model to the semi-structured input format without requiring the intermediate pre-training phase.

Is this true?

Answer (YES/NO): NO